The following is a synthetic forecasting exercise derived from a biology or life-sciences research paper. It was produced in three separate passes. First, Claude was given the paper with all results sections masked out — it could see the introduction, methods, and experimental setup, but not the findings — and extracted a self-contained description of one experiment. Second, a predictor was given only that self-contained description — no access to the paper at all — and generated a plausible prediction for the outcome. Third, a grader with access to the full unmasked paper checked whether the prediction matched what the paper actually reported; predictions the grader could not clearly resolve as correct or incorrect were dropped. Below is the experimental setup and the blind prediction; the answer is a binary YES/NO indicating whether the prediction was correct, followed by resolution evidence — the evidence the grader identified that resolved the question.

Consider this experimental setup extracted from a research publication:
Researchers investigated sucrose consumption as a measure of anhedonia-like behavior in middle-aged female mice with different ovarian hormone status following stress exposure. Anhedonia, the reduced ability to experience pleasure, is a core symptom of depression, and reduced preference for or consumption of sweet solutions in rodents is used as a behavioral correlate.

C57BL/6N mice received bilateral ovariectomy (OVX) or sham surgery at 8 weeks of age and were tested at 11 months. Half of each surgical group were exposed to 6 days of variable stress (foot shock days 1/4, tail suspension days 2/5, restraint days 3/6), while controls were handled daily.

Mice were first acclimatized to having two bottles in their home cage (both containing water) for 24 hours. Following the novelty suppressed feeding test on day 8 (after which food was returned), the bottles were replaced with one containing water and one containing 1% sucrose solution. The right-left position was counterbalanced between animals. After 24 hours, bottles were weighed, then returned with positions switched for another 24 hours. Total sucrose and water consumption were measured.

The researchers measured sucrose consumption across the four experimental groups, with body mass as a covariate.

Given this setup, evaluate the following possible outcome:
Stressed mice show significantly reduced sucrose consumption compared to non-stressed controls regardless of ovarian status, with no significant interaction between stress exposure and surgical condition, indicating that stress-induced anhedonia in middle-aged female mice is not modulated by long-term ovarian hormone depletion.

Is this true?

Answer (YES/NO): YES